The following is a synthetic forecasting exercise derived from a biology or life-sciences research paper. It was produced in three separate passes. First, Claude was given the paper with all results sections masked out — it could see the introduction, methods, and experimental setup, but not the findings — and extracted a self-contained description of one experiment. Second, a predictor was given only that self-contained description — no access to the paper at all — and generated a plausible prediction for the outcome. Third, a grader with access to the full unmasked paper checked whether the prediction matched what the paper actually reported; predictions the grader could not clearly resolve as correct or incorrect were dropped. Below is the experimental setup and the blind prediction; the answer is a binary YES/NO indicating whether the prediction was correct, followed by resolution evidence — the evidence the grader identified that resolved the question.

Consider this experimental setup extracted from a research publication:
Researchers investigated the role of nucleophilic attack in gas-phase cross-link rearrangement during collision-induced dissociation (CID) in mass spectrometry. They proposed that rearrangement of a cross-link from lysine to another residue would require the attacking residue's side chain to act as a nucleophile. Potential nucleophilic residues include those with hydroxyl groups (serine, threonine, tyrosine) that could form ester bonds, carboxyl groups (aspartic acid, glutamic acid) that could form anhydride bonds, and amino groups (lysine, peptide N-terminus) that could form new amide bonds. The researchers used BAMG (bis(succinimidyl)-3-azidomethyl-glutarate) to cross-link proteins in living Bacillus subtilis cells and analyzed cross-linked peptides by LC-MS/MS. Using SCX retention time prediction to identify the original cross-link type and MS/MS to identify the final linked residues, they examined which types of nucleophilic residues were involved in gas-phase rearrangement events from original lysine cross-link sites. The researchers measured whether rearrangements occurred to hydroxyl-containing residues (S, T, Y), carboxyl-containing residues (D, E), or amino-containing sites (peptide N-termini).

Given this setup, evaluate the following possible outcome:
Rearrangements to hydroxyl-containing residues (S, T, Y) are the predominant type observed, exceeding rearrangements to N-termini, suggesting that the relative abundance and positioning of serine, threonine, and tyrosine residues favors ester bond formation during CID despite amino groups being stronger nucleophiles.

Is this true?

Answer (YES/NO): YES